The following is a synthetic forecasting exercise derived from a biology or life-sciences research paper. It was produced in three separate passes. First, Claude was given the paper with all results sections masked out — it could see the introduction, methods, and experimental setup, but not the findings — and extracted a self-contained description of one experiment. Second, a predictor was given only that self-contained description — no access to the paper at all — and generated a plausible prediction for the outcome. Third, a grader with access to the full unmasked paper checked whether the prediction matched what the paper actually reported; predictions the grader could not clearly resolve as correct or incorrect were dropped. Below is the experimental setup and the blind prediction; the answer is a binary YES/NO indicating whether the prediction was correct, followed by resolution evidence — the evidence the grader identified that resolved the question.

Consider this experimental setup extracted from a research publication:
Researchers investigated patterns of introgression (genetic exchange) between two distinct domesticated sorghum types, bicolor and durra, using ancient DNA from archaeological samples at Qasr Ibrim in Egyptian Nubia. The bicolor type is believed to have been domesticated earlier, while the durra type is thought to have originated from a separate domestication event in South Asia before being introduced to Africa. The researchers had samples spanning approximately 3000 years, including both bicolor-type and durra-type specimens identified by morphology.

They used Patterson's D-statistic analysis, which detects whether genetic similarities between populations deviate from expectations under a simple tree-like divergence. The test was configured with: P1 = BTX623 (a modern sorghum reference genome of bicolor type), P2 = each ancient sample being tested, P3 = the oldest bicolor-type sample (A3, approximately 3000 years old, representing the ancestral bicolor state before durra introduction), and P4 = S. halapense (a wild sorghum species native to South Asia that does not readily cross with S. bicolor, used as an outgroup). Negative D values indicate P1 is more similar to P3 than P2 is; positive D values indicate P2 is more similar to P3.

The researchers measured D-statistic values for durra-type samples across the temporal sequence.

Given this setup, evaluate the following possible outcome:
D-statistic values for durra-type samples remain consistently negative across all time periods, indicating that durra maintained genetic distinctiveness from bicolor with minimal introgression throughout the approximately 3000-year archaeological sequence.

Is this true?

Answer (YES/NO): NO